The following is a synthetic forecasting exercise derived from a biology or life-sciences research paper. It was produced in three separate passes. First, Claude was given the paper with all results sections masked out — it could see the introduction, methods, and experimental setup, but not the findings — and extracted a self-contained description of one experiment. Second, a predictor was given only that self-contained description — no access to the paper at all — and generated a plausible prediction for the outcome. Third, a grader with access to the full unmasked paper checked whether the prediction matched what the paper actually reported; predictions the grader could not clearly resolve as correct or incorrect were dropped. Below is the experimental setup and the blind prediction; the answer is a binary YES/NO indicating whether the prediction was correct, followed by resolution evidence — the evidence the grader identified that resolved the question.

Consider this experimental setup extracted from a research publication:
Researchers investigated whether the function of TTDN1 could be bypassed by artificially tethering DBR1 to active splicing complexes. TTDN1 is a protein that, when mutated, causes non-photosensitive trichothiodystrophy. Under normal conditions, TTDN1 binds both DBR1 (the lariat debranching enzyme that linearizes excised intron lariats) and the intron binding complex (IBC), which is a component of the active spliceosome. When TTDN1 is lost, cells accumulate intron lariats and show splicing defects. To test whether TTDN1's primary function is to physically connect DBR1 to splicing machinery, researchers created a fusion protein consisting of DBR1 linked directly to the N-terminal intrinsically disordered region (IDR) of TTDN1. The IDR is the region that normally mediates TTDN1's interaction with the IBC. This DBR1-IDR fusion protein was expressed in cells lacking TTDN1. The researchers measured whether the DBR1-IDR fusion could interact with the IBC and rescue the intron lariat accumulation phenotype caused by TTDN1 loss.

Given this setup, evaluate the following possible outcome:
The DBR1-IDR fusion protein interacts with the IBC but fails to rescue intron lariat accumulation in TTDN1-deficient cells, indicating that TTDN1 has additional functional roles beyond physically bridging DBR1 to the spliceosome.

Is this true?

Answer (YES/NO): NO